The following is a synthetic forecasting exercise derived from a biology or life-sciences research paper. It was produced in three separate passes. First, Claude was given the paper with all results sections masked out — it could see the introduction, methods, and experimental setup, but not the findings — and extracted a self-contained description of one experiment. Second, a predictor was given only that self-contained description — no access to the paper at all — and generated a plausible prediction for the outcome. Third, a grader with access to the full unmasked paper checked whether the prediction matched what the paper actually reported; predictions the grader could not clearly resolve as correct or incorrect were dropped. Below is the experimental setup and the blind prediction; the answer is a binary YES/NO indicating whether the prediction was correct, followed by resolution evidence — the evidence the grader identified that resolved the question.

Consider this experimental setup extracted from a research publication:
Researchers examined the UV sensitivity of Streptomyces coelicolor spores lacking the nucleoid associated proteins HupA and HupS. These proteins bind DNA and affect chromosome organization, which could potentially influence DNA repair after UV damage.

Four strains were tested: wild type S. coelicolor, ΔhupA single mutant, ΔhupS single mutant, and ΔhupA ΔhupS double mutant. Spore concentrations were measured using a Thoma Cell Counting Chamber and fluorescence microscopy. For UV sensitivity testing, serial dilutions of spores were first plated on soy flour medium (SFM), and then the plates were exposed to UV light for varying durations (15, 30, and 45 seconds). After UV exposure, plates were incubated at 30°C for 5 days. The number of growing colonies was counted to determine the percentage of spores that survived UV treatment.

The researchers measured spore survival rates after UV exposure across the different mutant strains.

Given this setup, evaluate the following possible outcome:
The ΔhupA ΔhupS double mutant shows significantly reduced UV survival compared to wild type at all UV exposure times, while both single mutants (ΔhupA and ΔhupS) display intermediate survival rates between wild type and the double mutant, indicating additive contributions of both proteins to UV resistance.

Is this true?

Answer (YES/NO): NO